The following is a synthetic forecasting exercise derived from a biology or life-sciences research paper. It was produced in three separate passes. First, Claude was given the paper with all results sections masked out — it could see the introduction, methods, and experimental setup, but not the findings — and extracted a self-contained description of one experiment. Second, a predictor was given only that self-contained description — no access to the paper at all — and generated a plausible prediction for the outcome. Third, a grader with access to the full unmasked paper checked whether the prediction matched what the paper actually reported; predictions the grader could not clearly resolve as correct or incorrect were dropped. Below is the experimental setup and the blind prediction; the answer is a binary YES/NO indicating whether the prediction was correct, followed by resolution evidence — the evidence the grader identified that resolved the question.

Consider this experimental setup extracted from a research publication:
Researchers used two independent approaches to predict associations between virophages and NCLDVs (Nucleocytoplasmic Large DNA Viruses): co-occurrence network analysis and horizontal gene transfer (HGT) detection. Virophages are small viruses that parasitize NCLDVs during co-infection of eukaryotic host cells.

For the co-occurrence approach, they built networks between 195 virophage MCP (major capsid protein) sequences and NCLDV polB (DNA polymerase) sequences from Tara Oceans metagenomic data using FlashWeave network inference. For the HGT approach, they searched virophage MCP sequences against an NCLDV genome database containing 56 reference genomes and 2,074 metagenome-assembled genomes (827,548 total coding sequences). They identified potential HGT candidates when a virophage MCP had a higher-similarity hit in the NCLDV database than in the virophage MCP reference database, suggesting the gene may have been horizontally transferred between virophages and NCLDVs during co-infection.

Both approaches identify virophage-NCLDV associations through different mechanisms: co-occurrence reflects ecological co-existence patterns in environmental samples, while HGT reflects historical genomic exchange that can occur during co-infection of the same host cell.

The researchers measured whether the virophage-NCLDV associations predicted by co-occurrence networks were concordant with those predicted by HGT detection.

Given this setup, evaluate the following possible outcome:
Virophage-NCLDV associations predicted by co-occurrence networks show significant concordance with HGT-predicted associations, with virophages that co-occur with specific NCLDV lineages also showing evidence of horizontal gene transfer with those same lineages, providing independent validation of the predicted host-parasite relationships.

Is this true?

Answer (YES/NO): YES